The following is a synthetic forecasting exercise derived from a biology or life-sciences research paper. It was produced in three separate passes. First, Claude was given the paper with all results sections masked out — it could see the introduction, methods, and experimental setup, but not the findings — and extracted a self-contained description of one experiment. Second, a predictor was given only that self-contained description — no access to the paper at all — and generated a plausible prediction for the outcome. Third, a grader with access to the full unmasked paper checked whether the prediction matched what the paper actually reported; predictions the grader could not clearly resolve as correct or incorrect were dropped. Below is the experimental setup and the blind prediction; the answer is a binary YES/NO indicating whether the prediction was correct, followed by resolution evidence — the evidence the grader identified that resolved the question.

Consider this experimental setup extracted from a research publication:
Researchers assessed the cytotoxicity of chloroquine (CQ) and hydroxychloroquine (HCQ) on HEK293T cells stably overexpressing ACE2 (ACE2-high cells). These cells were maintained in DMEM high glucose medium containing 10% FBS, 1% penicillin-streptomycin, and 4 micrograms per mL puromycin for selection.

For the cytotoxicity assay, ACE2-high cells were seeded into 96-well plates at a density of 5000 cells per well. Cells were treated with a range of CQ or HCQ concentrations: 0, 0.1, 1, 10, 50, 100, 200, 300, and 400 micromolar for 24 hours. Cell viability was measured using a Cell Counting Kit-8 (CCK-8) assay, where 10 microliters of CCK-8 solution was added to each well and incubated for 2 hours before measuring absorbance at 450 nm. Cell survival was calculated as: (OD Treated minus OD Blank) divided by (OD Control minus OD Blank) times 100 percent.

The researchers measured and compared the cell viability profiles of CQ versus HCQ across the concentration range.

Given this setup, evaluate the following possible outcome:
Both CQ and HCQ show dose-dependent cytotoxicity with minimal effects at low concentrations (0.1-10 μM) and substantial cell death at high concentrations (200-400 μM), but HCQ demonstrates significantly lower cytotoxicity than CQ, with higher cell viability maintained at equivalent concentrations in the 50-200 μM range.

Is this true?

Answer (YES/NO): NO